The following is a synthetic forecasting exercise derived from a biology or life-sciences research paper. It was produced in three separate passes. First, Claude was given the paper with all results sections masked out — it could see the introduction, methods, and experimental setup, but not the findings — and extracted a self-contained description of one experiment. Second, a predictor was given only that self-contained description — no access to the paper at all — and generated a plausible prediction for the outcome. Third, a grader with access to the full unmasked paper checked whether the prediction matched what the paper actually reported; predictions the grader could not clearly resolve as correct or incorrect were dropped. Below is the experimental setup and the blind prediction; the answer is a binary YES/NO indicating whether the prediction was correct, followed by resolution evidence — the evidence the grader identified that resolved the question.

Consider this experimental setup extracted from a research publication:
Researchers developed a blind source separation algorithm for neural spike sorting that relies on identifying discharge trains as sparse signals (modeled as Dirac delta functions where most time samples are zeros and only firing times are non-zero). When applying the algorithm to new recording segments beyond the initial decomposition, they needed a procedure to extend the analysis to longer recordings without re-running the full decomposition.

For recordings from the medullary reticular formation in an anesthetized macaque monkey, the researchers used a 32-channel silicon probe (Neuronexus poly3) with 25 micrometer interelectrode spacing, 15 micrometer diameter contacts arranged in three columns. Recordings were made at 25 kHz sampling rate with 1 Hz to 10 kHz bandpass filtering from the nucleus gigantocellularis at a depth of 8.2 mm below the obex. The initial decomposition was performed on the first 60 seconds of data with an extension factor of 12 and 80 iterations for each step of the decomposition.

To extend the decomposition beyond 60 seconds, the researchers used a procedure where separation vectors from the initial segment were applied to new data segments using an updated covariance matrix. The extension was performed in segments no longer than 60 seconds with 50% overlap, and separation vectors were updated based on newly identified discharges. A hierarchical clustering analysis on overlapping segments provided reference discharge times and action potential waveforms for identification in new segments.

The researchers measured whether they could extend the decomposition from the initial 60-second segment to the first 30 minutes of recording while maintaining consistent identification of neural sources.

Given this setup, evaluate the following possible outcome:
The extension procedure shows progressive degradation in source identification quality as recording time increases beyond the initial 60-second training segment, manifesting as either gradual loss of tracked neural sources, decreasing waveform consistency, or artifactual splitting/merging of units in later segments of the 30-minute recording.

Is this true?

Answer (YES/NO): NO